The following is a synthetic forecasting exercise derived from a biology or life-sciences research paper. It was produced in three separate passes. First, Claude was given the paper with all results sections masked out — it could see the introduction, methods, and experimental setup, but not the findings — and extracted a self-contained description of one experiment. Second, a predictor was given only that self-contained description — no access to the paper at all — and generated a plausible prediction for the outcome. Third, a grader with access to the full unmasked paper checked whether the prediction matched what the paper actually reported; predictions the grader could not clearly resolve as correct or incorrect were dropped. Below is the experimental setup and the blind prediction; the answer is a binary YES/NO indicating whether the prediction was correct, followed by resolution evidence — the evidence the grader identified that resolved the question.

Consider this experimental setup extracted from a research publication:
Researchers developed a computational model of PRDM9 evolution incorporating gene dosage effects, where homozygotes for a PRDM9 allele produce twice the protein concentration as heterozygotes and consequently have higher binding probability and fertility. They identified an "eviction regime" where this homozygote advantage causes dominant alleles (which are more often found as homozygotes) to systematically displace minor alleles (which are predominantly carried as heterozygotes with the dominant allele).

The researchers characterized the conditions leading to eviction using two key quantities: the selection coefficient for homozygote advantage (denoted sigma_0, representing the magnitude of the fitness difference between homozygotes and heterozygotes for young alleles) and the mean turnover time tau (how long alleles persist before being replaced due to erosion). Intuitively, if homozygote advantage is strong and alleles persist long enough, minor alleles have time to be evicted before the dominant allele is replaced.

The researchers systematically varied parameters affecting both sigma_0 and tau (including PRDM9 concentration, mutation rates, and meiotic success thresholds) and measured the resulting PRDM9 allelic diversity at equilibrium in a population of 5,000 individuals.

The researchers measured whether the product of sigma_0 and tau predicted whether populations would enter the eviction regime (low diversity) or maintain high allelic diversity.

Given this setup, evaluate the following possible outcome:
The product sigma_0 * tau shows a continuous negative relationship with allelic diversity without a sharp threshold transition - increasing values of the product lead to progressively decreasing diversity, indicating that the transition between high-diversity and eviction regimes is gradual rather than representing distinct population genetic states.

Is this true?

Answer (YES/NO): NO